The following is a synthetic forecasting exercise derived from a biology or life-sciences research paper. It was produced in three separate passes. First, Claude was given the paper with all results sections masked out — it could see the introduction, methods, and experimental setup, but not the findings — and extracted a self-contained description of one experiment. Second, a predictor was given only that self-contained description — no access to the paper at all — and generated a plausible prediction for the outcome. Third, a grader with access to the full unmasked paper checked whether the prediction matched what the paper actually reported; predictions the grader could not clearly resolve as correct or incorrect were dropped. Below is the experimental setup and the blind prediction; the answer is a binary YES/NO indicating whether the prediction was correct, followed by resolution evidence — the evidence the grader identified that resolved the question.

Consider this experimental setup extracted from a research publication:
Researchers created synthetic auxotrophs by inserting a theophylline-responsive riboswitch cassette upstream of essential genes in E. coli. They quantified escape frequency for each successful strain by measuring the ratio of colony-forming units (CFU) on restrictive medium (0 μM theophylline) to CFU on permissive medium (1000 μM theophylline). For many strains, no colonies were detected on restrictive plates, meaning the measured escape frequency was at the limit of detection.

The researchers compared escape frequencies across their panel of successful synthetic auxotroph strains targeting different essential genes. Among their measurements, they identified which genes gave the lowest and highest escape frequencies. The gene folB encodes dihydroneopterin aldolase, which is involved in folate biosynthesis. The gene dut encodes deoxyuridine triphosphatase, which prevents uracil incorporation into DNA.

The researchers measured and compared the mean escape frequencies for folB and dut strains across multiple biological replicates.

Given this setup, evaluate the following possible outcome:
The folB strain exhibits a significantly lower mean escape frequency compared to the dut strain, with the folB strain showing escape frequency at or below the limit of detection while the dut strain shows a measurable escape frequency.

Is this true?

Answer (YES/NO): YES